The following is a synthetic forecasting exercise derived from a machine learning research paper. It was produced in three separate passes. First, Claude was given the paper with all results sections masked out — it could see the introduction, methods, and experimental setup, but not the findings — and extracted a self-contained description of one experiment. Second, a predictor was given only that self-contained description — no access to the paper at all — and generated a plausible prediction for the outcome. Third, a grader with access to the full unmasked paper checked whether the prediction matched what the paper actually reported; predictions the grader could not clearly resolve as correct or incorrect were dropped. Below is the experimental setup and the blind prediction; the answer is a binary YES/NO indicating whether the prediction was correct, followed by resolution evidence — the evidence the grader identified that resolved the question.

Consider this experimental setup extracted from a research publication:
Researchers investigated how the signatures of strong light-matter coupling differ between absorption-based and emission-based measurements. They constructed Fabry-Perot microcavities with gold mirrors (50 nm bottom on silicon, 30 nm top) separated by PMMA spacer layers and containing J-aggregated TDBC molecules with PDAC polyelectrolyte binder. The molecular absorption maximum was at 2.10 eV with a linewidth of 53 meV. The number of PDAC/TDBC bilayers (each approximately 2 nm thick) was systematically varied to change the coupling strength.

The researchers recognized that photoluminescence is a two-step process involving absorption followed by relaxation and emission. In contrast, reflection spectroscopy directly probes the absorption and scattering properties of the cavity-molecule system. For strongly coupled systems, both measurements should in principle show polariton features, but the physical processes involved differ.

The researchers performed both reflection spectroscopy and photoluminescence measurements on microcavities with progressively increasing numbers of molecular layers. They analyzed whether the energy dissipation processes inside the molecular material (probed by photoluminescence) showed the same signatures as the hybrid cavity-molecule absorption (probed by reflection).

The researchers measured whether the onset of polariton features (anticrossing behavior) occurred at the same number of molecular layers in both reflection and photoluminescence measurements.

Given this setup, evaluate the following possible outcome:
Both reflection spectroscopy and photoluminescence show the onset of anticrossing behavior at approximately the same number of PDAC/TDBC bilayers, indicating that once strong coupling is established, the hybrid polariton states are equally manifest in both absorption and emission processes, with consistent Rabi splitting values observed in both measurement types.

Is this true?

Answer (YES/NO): NO